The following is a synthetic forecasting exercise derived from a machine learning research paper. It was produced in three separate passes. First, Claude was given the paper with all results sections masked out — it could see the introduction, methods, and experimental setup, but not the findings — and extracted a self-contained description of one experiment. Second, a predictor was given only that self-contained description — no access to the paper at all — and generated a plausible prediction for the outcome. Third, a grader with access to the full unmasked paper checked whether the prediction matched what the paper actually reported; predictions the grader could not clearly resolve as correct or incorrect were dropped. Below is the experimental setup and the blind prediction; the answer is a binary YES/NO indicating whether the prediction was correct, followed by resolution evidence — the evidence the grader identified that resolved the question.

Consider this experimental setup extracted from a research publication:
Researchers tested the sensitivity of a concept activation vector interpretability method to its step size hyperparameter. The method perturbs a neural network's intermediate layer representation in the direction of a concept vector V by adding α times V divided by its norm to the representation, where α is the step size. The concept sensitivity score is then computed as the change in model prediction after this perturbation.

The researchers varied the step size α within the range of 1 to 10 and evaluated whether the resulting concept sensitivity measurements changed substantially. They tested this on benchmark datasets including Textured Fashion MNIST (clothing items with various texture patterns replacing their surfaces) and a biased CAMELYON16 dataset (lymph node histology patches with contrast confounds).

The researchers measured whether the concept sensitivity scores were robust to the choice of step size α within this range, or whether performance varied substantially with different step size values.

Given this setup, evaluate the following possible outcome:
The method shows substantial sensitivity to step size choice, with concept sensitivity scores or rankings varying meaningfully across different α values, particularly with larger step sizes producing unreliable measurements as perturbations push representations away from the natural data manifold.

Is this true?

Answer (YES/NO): NO